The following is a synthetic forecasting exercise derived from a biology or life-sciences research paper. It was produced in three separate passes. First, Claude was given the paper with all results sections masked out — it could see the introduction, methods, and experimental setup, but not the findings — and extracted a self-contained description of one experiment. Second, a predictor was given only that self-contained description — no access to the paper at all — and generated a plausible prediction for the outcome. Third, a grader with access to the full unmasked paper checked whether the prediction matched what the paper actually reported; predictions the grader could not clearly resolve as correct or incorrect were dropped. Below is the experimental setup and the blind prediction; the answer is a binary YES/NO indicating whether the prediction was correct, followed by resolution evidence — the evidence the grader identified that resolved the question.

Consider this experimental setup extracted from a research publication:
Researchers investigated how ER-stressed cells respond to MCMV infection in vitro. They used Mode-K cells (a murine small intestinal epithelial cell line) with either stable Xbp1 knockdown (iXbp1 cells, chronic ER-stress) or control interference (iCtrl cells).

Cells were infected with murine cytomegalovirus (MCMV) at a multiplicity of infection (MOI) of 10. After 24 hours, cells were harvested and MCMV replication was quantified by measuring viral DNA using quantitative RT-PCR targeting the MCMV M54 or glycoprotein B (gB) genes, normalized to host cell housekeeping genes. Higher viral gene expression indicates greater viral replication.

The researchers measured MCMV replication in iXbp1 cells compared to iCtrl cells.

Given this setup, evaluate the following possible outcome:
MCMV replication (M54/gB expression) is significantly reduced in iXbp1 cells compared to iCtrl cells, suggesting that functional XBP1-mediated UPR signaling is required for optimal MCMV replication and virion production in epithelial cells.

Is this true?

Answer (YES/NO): NO